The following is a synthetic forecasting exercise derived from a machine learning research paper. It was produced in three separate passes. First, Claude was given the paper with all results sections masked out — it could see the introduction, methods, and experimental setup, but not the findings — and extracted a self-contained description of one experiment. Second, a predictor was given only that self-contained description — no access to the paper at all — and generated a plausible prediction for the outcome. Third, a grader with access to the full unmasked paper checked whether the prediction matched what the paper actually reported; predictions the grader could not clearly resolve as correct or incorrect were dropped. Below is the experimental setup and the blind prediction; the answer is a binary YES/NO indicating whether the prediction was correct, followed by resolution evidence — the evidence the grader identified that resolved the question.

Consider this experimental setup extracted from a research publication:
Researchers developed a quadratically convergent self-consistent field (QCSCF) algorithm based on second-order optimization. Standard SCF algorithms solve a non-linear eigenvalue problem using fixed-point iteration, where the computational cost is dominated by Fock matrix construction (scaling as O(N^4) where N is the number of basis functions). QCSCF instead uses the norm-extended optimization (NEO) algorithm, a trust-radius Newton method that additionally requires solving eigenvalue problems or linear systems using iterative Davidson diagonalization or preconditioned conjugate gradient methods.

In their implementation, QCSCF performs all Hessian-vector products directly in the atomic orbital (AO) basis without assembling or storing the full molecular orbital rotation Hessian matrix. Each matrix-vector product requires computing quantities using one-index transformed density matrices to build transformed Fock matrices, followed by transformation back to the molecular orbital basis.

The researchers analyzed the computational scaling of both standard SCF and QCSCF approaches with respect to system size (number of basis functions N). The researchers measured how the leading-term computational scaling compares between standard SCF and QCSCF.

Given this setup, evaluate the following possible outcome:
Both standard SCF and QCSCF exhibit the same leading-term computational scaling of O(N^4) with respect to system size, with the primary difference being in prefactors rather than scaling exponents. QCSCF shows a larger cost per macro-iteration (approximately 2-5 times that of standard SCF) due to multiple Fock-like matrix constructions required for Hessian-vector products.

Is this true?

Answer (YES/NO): NO